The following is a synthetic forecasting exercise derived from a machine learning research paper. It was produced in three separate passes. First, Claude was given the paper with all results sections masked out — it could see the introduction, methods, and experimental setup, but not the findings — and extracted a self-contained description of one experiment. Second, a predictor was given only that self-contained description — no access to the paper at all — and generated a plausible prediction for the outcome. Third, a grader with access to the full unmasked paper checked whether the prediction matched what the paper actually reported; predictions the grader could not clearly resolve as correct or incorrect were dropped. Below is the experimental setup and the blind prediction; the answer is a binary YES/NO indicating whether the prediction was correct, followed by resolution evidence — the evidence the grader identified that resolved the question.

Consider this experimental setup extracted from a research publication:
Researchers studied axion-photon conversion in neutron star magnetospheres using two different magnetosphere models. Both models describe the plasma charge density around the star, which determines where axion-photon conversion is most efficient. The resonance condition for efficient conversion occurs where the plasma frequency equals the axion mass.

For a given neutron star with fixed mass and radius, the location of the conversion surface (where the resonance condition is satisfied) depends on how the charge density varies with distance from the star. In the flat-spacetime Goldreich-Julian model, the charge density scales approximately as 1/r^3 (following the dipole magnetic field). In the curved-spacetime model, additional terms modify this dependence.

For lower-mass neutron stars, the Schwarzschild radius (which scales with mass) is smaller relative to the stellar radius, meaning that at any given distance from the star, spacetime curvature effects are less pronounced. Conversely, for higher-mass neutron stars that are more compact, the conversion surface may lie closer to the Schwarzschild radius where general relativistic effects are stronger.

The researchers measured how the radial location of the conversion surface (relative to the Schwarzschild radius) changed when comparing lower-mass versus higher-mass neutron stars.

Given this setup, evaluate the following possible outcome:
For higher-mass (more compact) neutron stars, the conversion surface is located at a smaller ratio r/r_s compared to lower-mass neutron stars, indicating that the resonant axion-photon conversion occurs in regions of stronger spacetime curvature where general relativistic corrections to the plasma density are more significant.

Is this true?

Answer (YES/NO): YES